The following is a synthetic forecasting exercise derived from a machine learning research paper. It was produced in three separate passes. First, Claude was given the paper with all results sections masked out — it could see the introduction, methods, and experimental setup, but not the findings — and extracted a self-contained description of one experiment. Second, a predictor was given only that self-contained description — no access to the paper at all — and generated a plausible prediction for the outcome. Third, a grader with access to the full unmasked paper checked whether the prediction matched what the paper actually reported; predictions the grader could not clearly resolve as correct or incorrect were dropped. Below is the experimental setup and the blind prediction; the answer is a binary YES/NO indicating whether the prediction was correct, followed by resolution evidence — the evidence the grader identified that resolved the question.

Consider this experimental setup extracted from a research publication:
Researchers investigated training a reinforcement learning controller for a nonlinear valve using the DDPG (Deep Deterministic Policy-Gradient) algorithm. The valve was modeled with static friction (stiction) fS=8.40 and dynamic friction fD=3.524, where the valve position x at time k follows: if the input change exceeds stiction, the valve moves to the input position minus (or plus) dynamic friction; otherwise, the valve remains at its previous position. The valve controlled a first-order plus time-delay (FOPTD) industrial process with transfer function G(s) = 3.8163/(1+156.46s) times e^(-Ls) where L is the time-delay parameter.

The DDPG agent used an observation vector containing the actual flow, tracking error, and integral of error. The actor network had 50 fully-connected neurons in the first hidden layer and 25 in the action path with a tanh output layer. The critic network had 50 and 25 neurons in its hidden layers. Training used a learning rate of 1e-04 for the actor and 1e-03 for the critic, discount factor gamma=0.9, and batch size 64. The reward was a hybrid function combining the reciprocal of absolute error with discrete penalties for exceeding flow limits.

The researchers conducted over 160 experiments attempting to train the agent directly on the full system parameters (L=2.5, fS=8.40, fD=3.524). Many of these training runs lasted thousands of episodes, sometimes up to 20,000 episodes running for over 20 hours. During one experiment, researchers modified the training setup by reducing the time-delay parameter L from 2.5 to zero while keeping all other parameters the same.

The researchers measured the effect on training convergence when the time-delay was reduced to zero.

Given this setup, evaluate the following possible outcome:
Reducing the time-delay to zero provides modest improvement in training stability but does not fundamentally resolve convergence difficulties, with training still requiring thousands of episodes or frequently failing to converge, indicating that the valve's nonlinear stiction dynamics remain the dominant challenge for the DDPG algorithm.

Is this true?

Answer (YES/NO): NO